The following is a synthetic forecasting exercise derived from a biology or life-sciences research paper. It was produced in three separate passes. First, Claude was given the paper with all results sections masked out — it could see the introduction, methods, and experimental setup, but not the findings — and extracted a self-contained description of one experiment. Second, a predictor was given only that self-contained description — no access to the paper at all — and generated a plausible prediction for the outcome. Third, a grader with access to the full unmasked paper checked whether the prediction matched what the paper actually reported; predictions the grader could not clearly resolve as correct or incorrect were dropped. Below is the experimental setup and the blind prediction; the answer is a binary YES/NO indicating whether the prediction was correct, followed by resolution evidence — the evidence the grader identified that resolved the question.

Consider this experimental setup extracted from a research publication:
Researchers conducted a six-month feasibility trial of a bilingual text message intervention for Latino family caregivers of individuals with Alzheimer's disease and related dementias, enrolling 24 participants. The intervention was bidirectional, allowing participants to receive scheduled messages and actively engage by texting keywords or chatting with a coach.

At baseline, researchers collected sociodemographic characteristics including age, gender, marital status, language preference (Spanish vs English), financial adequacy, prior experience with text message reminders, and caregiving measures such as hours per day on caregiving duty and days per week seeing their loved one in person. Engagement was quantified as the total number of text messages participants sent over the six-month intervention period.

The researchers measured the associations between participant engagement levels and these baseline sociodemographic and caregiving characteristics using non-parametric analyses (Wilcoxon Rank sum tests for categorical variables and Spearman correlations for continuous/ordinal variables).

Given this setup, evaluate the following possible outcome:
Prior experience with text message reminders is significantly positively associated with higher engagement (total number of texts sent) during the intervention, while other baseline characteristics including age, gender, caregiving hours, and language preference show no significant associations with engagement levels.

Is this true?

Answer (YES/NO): NO